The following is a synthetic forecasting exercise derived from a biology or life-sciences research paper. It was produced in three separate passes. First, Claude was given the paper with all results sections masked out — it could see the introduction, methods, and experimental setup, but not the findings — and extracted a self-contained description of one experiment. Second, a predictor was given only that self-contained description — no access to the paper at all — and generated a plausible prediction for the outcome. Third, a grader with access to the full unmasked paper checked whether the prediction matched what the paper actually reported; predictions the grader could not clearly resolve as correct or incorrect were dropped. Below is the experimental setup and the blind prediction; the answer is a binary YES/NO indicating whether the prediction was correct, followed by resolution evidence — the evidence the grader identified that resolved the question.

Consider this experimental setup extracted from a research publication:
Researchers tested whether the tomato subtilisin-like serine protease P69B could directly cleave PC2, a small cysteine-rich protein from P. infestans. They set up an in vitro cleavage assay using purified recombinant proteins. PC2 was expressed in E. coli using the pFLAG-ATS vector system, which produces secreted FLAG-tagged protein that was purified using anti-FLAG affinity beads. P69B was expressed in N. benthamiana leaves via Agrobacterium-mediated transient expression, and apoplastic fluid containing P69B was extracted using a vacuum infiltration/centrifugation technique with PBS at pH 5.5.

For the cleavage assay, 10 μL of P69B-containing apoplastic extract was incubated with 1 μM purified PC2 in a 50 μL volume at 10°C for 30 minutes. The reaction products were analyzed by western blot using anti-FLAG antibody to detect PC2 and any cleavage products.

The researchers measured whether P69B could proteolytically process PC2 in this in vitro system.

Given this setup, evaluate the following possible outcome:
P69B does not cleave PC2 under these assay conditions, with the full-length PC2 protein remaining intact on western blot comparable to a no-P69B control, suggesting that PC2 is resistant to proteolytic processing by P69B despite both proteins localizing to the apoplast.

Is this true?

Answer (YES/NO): NO